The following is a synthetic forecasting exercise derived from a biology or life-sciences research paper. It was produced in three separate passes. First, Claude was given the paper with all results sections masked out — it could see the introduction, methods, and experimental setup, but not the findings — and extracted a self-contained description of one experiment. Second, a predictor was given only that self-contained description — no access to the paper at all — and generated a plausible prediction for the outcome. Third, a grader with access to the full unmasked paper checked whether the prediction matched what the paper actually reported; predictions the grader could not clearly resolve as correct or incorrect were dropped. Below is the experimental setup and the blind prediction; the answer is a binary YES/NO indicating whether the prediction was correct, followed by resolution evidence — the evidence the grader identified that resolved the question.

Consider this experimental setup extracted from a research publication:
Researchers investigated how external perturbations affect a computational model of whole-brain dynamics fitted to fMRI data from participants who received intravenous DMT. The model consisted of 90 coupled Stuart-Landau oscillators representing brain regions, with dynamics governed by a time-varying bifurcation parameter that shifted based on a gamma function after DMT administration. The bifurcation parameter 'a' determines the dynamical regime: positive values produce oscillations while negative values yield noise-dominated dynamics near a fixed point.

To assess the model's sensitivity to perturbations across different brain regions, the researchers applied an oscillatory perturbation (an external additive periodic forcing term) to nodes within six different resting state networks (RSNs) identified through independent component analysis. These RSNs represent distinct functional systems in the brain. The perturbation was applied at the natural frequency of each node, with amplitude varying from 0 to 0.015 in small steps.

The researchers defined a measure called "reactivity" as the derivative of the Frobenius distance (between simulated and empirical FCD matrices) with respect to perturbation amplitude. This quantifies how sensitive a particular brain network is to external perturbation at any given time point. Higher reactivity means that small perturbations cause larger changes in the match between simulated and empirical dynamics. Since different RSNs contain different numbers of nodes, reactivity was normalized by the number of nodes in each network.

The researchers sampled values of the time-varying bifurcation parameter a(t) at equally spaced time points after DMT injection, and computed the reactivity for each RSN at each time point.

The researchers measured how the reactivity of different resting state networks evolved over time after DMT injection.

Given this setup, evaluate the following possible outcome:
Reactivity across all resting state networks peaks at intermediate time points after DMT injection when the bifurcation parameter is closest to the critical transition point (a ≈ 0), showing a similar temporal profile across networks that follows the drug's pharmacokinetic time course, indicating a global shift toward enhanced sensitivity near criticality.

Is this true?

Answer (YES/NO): YES